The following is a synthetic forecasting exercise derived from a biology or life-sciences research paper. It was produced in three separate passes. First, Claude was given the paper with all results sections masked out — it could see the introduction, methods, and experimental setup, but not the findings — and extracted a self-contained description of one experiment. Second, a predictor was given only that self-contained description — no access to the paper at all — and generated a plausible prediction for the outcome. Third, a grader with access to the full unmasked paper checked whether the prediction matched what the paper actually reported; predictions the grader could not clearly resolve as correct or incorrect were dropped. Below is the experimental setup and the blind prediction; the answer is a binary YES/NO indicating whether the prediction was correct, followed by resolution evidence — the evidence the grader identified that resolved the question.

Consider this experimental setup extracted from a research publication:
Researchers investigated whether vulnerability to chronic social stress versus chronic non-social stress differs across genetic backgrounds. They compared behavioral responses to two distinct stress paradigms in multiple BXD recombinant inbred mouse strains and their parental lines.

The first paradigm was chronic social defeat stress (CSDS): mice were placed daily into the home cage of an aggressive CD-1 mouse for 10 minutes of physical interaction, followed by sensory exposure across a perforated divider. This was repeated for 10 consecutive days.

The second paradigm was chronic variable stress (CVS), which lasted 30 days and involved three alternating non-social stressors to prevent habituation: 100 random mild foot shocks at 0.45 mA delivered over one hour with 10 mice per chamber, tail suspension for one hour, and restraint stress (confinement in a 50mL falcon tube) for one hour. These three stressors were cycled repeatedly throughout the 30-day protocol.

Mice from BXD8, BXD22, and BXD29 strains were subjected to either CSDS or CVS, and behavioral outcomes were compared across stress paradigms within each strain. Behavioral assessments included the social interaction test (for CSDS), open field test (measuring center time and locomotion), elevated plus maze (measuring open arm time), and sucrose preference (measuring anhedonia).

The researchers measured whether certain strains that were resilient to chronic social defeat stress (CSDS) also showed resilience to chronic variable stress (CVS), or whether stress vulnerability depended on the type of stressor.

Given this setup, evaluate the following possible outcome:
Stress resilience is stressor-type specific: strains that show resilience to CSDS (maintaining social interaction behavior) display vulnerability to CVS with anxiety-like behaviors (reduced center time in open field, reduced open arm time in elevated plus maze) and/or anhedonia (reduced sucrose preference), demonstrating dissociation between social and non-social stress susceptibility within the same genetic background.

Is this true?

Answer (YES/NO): YES